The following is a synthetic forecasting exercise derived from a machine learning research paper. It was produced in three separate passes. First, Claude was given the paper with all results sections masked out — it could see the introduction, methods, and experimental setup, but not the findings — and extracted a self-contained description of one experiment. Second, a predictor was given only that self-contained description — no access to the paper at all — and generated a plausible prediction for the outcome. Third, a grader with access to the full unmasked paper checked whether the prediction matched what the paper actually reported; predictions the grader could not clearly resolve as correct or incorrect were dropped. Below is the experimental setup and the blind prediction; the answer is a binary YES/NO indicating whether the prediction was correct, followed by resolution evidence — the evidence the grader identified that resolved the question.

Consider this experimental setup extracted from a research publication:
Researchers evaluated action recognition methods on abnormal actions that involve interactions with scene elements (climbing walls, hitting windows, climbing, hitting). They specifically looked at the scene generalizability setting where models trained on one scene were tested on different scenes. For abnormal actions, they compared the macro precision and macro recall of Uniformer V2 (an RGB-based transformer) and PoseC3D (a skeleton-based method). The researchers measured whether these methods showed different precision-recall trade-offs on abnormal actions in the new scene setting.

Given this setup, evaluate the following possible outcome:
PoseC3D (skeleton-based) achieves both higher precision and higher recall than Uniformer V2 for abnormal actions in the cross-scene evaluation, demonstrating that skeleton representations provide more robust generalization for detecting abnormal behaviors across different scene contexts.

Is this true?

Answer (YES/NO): YES